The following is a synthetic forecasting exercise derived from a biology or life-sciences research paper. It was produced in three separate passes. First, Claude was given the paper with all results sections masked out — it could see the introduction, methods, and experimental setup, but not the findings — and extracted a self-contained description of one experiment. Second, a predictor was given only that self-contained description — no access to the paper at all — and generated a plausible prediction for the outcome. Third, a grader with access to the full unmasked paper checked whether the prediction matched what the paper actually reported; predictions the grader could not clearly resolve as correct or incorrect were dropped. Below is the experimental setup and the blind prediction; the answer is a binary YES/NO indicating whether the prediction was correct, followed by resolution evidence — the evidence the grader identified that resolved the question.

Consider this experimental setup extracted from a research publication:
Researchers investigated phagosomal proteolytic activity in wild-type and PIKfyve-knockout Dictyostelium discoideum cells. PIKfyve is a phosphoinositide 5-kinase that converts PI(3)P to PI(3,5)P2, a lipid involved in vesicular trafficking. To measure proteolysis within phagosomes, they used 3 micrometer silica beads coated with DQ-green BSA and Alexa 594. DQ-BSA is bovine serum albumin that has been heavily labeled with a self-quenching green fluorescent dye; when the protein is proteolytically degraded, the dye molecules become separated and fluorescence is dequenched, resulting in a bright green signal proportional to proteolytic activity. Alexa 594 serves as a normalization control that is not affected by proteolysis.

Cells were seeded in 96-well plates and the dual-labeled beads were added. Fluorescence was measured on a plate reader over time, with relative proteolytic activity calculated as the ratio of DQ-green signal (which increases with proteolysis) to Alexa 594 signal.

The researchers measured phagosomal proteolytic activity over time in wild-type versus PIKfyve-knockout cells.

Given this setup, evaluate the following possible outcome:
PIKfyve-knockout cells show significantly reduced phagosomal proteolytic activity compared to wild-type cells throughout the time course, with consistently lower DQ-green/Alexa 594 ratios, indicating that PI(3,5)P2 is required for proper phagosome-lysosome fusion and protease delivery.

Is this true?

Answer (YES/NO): YES